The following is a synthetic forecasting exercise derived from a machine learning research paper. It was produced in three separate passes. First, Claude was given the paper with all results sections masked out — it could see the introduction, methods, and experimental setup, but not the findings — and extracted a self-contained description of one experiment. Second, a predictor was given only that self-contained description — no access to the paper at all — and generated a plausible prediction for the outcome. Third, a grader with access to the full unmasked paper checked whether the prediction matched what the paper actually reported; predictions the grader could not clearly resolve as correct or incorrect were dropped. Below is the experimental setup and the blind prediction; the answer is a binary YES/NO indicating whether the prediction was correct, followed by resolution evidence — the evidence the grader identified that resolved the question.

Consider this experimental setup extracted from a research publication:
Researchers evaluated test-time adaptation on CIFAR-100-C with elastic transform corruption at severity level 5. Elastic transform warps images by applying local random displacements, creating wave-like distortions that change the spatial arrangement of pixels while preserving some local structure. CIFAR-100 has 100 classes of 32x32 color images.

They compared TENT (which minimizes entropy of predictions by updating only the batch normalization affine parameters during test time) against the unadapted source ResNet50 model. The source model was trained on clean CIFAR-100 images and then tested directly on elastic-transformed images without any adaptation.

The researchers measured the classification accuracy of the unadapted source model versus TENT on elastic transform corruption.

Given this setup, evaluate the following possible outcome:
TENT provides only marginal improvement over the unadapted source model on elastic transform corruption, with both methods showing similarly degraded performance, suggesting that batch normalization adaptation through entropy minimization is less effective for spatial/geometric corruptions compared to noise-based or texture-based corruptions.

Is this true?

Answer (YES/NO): YES